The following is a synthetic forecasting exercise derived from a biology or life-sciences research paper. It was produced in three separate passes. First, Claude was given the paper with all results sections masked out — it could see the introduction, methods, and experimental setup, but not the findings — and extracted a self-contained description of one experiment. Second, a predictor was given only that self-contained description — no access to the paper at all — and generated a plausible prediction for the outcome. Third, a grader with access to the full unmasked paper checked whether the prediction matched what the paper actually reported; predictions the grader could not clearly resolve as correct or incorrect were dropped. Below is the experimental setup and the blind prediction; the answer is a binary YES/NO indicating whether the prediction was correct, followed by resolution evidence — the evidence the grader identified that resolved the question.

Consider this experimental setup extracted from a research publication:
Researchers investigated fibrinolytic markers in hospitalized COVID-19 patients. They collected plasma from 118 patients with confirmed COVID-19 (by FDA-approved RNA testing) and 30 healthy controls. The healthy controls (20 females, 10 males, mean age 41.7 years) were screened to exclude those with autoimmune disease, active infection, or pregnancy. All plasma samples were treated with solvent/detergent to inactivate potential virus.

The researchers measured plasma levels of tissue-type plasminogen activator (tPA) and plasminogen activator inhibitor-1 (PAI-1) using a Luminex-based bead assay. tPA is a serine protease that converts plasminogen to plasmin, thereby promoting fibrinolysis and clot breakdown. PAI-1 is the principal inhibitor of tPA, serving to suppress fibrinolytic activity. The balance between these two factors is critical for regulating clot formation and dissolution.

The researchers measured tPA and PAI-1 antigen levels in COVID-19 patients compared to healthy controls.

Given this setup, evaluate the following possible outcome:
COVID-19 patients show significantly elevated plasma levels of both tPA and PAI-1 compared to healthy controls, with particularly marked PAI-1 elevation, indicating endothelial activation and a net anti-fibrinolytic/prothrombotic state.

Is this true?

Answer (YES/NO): NO